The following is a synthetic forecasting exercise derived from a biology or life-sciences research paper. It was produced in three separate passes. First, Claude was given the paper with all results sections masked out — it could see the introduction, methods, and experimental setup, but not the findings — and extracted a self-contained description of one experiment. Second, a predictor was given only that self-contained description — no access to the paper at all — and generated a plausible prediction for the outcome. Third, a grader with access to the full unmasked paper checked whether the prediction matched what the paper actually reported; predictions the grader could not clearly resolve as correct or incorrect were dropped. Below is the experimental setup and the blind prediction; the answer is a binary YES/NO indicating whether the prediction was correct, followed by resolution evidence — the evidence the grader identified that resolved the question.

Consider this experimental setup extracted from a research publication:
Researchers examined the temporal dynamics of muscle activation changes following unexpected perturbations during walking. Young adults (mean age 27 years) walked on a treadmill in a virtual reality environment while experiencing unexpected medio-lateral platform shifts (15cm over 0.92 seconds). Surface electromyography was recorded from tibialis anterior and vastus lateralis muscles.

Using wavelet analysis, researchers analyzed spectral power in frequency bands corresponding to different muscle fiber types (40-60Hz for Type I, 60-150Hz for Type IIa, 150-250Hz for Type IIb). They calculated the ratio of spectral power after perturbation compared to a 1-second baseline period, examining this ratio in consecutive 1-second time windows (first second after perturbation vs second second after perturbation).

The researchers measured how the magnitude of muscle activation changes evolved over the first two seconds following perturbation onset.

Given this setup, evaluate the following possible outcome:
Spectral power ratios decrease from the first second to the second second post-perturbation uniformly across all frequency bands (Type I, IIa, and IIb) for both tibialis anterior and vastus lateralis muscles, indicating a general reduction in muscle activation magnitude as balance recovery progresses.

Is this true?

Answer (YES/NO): NO